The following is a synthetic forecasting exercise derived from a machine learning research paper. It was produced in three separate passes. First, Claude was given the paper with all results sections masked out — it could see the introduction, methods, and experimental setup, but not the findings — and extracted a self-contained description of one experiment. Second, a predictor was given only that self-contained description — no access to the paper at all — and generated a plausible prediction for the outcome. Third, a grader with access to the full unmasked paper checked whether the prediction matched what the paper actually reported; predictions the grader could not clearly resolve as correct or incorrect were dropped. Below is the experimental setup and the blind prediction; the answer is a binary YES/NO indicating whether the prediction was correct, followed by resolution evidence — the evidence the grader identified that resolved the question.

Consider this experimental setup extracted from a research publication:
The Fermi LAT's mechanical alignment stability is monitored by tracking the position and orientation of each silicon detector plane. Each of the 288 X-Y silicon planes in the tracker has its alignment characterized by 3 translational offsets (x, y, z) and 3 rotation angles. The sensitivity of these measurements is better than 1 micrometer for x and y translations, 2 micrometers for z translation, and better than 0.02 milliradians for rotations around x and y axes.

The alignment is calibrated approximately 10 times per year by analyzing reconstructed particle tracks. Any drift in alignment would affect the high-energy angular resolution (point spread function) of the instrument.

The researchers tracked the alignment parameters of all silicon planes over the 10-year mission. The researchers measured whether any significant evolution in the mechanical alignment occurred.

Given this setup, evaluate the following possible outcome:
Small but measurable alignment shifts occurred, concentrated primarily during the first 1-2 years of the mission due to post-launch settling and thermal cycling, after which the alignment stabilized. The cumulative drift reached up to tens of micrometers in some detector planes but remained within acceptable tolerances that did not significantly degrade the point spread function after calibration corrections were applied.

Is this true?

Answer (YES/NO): NO